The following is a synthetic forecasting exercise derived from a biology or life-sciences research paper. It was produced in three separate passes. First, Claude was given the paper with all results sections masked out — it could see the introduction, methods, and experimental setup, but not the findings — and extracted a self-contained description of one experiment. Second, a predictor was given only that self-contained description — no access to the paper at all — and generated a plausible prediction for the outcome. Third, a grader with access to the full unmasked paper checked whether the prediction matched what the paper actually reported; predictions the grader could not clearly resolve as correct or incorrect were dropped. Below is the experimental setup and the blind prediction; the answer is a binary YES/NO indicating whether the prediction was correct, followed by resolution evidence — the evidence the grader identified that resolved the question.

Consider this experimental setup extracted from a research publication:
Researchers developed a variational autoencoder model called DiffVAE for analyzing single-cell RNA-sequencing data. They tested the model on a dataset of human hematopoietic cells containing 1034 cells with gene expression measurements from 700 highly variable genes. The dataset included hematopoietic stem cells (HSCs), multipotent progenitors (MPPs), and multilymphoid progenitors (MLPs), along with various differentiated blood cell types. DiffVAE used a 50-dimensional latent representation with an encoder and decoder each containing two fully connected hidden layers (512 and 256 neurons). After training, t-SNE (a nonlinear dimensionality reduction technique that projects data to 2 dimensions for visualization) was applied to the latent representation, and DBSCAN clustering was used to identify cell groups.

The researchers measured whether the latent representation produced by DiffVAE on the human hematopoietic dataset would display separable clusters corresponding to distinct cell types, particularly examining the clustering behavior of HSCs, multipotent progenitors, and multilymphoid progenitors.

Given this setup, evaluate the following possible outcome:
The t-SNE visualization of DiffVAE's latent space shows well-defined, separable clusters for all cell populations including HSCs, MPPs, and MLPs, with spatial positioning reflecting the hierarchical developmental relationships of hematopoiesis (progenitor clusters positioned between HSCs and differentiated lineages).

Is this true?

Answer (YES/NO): NO